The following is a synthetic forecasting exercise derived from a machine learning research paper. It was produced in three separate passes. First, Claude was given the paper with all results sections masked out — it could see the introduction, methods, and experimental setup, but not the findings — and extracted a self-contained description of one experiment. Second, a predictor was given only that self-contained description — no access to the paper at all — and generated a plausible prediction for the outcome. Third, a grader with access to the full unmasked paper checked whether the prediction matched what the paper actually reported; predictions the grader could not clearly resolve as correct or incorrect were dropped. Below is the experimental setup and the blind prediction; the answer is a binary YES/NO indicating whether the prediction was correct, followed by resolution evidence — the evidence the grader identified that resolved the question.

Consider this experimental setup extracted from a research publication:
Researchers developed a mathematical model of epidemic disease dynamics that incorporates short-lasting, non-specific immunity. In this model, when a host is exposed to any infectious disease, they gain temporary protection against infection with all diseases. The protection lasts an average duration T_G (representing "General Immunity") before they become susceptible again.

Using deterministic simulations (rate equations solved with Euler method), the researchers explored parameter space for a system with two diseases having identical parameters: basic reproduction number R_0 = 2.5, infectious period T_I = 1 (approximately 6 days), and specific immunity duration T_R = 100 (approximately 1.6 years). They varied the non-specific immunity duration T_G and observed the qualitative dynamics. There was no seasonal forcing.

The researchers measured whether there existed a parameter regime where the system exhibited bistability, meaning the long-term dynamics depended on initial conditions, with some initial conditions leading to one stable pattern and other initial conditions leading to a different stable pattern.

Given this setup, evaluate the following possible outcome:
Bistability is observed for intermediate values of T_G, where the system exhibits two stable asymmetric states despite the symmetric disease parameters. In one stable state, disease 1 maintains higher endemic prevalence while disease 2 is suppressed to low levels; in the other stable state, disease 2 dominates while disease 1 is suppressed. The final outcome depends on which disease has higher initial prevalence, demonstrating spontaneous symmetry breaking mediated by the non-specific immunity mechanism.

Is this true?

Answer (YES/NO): NO